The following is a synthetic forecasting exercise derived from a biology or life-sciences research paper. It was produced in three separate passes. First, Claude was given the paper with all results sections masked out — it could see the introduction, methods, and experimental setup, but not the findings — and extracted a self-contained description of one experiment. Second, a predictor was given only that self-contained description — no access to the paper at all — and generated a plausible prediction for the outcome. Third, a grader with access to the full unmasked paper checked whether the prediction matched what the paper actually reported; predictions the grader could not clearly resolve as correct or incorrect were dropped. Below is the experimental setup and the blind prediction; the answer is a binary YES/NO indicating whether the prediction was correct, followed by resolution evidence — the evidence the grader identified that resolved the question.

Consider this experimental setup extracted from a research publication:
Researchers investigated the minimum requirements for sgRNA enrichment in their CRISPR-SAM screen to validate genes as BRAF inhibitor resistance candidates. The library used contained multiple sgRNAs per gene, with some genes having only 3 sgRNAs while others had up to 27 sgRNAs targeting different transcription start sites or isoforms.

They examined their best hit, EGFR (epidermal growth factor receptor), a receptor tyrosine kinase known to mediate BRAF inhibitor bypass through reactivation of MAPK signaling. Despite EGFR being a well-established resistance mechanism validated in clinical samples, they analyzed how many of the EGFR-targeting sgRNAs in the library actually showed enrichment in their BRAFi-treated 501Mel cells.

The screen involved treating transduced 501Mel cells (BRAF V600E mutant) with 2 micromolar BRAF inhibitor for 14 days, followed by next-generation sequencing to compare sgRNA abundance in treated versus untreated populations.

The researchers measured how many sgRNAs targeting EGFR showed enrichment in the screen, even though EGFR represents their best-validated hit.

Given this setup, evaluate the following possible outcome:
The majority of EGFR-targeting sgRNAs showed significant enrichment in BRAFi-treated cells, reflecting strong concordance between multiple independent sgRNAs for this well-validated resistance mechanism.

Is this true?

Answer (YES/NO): NO